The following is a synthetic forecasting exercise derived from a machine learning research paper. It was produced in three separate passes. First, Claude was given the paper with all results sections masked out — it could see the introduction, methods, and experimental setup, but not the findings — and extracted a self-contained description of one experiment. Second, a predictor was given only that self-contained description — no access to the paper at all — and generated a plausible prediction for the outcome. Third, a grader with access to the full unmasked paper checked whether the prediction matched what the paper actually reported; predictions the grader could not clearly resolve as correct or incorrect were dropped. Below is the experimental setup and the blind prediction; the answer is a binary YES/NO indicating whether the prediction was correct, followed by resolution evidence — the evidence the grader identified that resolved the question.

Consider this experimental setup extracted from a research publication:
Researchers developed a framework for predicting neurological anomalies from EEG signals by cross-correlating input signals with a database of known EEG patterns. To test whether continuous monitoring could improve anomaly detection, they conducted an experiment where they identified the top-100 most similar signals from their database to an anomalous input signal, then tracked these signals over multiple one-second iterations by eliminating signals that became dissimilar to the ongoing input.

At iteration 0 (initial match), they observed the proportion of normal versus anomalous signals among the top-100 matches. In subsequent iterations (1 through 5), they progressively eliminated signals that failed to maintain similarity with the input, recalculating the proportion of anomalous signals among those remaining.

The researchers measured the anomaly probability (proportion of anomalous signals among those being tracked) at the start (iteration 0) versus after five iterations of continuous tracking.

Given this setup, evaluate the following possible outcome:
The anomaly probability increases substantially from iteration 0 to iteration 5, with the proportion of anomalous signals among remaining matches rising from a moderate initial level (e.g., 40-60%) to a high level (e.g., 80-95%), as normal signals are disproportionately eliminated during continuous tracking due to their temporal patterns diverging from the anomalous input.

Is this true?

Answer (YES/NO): NO